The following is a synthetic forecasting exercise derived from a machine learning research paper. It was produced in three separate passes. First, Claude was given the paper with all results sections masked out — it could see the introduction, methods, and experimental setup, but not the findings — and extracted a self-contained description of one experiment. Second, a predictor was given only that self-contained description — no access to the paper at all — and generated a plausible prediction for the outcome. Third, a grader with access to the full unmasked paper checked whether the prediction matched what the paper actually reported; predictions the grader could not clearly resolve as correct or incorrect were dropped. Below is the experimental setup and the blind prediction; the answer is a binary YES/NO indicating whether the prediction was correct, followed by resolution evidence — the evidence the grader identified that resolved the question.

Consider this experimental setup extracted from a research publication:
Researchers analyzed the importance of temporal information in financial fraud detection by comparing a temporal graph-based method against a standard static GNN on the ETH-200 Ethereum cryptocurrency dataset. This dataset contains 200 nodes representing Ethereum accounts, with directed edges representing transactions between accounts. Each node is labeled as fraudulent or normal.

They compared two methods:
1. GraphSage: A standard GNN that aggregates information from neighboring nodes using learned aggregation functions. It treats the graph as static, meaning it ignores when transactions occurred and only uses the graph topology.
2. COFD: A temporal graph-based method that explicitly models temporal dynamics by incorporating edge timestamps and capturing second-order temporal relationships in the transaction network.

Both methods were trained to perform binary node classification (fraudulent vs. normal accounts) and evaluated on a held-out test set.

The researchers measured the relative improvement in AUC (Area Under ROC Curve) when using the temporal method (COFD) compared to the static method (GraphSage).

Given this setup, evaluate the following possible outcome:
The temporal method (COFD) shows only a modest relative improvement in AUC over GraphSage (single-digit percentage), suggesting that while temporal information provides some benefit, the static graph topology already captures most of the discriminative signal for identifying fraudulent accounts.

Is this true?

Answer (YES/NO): NO